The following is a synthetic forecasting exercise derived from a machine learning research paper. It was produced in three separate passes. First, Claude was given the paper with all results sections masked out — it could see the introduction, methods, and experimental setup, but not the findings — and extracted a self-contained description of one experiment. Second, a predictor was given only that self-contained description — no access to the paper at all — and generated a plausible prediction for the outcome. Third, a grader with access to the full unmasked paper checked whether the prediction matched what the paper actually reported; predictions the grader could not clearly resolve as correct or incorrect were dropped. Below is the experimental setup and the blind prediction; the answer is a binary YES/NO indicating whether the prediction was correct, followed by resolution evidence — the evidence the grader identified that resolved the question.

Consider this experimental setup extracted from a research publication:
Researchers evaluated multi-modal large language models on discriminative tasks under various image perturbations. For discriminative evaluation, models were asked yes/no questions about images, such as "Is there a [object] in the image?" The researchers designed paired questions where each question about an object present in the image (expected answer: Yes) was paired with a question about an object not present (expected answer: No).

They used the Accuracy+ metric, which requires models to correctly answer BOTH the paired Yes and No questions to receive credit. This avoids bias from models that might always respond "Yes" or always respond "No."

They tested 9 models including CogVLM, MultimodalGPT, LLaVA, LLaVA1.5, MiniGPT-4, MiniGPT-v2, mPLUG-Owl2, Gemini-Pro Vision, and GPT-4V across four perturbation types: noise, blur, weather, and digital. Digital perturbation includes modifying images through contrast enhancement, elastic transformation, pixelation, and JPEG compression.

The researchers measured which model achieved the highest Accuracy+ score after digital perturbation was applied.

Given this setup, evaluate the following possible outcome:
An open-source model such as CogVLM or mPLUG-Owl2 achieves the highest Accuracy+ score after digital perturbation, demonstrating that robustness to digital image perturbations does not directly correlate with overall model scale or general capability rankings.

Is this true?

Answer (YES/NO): YES